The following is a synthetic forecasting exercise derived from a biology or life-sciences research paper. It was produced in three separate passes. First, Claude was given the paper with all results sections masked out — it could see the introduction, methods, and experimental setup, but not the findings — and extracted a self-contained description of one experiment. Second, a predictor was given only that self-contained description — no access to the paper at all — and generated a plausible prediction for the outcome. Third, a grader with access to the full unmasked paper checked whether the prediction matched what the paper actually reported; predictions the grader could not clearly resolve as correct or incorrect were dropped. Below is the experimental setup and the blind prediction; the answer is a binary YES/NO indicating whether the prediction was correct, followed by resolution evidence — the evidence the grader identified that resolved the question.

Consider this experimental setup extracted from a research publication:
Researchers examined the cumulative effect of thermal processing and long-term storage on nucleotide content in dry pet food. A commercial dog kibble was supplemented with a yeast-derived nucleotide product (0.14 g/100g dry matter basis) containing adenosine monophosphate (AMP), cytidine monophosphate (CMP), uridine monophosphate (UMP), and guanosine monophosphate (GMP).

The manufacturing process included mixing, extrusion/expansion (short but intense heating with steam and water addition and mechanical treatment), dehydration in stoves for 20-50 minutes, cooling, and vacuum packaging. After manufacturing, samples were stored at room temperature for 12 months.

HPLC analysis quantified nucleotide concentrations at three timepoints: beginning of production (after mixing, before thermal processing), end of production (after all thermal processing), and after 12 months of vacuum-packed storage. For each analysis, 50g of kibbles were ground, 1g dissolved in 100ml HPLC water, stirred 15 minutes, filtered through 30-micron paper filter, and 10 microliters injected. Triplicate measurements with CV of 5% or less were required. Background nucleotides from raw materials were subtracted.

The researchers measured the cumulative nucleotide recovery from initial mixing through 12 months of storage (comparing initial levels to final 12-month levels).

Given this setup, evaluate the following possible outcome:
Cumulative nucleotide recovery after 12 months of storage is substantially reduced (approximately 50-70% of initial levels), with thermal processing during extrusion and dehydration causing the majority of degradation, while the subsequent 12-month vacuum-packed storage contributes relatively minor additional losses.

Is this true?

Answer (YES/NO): NO